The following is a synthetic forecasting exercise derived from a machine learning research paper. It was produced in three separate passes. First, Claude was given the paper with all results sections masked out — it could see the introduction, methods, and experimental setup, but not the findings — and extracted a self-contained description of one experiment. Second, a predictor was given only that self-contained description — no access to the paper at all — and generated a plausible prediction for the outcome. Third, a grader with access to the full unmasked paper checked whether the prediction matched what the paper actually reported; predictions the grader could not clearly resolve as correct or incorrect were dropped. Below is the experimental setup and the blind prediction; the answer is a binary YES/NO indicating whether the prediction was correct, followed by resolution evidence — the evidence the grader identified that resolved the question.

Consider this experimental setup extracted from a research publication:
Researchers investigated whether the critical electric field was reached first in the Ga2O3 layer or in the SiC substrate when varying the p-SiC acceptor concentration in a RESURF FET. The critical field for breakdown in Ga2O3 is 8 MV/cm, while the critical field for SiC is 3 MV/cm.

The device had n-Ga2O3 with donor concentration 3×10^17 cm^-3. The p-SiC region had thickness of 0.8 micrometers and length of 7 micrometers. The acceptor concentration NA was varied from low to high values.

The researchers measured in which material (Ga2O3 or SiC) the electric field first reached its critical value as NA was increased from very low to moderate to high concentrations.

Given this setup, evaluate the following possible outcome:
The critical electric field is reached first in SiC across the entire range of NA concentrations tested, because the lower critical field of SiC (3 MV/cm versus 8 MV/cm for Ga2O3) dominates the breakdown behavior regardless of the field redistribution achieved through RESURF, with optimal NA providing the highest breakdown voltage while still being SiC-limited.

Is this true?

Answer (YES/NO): NO